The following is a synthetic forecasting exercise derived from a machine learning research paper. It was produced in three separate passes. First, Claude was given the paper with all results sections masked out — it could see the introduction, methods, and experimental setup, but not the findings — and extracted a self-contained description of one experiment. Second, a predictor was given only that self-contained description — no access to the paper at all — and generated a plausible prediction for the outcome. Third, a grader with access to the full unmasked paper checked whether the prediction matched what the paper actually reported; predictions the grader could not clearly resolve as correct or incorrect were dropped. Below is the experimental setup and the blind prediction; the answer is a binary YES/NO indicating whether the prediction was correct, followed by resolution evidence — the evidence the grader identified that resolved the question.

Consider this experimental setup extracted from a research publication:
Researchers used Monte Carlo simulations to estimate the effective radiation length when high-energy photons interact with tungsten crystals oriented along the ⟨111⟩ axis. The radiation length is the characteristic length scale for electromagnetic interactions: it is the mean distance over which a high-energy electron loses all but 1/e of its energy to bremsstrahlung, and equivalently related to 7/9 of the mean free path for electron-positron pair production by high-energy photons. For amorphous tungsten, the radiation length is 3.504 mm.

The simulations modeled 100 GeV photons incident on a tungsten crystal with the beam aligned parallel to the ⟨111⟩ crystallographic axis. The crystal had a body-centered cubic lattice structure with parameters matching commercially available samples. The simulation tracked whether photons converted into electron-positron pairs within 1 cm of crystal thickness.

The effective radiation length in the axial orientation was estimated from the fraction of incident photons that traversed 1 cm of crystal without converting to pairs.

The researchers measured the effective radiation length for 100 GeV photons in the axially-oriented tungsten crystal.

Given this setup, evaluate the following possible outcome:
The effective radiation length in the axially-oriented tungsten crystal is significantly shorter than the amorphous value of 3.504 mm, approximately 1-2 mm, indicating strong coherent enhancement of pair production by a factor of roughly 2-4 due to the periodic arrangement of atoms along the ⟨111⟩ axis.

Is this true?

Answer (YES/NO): YES